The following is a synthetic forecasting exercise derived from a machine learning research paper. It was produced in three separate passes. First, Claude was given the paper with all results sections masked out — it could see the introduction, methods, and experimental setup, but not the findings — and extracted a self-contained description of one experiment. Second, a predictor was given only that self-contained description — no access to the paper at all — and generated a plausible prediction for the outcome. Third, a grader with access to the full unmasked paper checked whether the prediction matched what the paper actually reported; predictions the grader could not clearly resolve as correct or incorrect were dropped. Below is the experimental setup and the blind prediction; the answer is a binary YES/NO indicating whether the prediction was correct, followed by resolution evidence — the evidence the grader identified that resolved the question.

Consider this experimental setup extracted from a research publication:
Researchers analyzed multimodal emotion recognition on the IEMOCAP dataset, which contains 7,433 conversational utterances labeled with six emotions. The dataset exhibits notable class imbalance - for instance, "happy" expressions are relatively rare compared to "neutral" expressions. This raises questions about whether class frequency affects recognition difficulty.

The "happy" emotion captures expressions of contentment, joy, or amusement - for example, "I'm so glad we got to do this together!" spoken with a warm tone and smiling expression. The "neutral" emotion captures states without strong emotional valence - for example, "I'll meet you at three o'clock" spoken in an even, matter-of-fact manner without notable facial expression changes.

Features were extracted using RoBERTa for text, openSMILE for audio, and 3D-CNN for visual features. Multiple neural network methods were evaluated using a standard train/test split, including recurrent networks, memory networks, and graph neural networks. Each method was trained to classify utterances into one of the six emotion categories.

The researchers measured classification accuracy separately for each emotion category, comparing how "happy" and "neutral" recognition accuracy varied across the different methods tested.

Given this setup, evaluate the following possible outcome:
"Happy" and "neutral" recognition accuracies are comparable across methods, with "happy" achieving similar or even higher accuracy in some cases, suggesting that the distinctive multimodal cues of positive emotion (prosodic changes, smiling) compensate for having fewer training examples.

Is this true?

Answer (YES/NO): NO